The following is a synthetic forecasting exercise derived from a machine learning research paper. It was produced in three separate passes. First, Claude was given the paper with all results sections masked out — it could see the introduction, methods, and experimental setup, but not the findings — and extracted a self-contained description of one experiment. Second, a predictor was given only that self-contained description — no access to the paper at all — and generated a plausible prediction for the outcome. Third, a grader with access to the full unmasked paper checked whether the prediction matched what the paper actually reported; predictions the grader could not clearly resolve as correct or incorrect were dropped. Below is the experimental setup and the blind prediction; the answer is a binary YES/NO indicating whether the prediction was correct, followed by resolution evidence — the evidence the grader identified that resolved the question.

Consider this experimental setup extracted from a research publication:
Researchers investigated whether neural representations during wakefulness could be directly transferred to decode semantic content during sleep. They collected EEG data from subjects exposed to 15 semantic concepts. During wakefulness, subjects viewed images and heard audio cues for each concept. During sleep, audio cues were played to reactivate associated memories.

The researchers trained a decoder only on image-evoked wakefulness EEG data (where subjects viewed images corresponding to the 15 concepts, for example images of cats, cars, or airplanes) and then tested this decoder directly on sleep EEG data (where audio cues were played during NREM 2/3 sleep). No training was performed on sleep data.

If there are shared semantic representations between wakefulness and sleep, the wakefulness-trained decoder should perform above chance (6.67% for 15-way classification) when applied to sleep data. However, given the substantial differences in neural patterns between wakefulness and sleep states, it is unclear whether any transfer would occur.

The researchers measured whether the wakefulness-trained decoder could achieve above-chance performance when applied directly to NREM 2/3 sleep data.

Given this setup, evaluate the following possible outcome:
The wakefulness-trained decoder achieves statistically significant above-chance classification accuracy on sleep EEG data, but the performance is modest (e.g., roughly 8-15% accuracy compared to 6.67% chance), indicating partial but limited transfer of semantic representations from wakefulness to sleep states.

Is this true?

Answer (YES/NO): NO